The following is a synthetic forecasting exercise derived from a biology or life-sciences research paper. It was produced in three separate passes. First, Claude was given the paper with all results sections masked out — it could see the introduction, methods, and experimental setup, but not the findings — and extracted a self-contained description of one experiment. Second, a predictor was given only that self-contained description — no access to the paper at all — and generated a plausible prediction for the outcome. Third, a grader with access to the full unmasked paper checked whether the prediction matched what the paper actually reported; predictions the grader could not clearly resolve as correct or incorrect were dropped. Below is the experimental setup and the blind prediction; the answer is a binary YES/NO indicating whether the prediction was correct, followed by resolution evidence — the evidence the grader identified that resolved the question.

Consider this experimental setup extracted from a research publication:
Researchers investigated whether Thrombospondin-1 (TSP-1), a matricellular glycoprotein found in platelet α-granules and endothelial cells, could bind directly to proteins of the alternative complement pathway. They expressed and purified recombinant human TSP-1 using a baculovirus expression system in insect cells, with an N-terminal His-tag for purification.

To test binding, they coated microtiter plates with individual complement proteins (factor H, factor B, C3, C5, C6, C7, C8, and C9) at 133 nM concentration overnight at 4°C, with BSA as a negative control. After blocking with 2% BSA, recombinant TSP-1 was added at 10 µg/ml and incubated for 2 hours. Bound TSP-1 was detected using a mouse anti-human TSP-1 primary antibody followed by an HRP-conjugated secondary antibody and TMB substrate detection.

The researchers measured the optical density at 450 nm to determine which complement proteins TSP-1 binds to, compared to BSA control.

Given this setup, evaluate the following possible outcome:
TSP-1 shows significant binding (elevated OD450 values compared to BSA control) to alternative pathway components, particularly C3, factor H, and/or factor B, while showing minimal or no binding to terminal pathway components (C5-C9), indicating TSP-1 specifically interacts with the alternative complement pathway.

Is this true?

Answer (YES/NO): NO